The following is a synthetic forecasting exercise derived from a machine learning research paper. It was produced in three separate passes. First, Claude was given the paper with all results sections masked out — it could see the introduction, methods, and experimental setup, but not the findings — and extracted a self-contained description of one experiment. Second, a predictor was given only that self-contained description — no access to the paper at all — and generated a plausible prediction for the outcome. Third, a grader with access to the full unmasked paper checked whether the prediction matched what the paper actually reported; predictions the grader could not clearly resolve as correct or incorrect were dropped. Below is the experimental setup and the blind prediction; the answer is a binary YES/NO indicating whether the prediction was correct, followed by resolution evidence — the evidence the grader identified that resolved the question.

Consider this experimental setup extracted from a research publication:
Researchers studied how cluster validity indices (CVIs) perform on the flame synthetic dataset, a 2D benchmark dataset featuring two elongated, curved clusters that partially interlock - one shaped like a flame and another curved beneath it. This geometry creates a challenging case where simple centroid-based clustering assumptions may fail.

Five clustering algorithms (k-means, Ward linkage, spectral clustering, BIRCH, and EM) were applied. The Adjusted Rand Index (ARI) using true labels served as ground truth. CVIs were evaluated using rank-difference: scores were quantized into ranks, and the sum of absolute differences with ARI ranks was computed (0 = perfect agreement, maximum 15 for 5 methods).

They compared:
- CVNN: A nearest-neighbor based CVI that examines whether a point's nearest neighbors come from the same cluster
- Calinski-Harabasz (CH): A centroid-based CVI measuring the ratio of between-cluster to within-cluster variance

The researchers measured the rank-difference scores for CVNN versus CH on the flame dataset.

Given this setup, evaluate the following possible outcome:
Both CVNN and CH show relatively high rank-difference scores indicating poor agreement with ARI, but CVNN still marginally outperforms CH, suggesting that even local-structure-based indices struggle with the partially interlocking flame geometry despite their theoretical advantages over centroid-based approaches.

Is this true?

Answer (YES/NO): NO